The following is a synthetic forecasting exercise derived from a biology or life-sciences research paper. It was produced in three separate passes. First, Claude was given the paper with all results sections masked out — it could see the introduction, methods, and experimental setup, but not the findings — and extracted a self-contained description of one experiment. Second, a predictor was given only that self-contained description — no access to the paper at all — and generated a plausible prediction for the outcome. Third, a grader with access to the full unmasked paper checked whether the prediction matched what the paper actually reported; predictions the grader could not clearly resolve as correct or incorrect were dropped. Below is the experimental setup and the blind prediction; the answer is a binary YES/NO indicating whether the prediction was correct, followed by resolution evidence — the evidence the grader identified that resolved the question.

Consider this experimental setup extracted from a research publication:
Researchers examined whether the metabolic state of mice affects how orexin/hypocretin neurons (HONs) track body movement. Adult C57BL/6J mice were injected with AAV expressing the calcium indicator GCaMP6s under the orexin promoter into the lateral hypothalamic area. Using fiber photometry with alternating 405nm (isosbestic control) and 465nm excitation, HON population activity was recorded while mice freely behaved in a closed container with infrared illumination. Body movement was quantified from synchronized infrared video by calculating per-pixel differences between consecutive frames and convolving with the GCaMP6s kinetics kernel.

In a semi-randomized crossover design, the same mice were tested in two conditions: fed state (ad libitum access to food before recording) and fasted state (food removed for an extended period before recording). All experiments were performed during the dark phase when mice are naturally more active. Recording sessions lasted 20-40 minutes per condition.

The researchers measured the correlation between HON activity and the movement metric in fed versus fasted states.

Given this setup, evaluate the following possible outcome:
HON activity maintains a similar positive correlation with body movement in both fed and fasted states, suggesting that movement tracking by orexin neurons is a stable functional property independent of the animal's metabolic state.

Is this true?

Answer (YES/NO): YES